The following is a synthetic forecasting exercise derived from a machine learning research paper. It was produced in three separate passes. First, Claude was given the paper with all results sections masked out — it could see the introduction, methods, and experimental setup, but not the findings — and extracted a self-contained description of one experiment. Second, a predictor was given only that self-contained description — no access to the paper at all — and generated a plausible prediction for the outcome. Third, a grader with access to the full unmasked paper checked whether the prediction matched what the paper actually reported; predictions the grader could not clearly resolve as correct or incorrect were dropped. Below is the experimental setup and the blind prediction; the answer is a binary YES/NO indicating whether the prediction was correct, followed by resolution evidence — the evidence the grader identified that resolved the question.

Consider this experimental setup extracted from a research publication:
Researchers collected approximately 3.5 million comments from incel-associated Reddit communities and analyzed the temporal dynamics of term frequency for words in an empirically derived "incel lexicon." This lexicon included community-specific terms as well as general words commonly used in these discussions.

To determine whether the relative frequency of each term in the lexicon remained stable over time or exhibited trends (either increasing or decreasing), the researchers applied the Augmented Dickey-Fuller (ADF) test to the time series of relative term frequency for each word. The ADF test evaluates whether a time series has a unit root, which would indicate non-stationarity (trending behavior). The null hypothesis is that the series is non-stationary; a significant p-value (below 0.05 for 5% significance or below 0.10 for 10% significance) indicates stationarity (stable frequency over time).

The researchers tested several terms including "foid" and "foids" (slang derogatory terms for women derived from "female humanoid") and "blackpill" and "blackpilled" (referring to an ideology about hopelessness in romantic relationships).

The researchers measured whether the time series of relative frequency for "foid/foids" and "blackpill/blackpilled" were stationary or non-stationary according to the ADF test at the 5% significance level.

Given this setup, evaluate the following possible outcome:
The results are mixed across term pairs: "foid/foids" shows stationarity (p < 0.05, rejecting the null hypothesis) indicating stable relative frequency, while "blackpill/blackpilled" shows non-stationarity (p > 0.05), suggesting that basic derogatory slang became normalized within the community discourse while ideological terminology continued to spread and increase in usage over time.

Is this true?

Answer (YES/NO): NO